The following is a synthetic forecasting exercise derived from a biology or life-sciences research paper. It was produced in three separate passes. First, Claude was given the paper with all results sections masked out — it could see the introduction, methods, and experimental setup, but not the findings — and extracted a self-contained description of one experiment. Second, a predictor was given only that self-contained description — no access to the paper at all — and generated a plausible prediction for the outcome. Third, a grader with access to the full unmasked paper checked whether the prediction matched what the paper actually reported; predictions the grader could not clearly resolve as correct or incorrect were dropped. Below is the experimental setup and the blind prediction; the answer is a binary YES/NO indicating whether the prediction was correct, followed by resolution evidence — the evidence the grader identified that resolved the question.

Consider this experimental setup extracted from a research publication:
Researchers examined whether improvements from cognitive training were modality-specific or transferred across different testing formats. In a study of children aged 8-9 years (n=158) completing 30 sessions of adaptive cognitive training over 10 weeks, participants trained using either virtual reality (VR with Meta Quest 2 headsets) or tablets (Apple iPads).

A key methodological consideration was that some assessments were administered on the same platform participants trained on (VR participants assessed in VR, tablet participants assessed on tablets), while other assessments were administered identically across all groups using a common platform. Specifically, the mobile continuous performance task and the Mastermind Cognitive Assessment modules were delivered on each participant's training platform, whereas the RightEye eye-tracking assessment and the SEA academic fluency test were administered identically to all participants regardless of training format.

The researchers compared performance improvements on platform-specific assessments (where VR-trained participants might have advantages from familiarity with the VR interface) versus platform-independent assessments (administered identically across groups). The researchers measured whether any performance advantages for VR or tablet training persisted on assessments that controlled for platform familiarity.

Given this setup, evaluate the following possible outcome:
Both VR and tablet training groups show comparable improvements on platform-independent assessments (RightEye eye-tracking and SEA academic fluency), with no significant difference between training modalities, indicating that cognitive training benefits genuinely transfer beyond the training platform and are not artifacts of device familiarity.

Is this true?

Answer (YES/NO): NO